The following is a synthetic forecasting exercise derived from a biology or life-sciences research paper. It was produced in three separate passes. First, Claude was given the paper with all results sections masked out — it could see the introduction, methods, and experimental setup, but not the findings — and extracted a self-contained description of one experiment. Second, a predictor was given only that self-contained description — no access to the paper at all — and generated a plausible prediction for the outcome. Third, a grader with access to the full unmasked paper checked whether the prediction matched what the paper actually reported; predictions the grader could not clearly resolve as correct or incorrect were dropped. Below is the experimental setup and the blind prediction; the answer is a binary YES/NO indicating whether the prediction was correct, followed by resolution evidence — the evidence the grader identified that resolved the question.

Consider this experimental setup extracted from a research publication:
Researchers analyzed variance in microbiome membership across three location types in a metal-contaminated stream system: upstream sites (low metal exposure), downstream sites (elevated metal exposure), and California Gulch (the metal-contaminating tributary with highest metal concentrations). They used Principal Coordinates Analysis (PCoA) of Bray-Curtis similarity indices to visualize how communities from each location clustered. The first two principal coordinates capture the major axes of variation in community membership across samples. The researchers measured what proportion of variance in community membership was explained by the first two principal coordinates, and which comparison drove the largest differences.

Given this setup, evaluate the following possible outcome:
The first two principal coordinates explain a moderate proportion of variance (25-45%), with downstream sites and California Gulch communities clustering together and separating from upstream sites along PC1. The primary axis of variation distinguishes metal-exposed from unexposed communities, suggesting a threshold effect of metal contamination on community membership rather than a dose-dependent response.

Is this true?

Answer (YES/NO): NO